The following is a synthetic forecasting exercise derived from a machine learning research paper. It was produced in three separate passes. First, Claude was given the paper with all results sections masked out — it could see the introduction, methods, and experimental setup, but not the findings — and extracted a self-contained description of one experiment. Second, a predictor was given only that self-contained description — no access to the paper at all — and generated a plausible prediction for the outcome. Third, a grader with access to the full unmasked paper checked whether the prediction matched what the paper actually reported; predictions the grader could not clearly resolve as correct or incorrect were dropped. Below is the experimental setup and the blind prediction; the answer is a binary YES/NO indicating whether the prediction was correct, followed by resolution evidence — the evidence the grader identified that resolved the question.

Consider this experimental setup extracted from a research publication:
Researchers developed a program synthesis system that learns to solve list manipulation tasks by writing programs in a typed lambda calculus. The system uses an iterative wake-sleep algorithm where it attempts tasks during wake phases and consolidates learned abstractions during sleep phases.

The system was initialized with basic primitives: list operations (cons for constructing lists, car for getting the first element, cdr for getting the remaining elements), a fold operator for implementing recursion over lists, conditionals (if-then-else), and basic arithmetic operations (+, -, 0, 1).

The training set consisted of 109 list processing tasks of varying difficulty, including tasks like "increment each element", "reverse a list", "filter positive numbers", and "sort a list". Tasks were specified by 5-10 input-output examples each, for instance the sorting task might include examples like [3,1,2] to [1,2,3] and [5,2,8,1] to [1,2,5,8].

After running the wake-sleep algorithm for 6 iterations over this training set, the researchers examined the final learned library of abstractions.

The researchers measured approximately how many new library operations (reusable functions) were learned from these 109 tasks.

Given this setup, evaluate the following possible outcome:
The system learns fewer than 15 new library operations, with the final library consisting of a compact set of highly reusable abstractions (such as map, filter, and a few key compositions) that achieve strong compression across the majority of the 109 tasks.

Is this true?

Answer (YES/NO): NO